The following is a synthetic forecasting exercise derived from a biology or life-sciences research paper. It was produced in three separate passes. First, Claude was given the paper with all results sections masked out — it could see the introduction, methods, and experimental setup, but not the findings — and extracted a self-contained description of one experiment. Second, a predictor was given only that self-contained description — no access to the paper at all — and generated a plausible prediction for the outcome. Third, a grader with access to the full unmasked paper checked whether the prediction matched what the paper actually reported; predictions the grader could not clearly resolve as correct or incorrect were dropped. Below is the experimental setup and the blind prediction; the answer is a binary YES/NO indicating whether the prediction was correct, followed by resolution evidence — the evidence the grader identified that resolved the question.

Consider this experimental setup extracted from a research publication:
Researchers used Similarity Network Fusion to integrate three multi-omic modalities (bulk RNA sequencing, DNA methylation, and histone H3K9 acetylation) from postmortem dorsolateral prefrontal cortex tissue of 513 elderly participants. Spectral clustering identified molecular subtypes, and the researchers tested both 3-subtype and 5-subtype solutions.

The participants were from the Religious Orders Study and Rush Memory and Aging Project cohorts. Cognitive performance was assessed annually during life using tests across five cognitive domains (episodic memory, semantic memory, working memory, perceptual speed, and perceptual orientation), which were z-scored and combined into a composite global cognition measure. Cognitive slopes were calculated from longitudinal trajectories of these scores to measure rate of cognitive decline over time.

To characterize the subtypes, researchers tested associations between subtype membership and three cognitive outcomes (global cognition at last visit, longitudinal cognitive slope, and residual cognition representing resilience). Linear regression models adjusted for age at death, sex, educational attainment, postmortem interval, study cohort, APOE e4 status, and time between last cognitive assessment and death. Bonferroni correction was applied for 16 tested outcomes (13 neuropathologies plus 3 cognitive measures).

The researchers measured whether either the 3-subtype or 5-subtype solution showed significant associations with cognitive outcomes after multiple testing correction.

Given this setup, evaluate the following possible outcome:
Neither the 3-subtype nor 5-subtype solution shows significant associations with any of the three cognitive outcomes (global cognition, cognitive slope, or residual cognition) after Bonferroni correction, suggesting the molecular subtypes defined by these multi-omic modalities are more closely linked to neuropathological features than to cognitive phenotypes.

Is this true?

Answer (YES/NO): NO